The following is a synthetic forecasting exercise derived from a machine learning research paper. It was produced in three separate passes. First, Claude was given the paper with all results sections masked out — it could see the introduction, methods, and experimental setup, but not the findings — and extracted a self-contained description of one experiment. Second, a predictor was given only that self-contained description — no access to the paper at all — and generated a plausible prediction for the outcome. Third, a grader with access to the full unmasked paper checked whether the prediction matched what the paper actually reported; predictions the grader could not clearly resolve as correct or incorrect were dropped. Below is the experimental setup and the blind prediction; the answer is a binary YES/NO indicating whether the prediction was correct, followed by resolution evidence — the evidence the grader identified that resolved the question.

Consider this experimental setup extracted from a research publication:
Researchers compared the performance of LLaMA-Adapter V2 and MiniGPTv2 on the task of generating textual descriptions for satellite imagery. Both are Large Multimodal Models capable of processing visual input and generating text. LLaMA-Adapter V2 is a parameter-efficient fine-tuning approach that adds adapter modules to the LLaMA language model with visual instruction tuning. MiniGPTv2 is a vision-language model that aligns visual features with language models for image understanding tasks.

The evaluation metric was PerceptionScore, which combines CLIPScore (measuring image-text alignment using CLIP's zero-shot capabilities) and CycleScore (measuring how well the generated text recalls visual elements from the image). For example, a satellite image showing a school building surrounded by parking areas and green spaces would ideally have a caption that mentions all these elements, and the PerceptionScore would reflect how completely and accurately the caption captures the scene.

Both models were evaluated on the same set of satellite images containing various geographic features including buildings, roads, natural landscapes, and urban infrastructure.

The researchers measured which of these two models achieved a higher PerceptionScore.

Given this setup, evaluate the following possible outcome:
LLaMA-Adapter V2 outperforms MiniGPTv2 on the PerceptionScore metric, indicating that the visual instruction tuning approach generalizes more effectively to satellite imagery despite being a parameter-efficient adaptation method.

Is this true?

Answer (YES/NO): YES